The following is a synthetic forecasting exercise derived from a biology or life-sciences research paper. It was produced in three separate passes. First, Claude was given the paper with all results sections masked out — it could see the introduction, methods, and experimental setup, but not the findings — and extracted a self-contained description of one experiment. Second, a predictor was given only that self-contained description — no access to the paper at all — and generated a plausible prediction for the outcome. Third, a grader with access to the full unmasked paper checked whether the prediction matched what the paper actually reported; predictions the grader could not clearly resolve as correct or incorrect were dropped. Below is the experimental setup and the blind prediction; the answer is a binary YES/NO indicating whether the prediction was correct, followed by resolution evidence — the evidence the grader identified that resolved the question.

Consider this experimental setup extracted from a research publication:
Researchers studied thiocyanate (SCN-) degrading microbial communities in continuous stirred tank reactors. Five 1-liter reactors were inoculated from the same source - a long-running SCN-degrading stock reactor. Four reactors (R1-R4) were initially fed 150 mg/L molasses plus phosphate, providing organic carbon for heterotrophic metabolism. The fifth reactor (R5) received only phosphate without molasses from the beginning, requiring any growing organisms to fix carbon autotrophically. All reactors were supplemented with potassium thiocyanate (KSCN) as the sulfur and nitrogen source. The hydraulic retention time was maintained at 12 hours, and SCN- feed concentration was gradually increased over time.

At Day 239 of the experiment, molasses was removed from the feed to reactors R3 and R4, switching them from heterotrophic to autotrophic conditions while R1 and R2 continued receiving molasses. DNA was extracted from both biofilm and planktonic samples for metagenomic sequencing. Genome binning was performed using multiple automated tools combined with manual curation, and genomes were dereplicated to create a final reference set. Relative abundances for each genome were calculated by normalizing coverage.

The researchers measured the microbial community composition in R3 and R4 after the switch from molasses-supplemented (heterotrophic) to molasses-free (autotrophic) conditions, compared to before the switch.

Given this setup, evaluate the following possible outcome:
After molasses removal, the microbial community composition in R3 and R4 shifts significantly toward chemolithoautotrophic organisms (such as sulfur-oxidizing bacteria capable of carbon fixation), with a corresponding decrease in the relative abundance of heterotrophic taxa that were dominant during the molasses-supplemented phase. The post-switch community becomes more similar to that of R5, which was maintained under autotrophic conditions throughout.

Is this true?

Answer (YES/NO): YES